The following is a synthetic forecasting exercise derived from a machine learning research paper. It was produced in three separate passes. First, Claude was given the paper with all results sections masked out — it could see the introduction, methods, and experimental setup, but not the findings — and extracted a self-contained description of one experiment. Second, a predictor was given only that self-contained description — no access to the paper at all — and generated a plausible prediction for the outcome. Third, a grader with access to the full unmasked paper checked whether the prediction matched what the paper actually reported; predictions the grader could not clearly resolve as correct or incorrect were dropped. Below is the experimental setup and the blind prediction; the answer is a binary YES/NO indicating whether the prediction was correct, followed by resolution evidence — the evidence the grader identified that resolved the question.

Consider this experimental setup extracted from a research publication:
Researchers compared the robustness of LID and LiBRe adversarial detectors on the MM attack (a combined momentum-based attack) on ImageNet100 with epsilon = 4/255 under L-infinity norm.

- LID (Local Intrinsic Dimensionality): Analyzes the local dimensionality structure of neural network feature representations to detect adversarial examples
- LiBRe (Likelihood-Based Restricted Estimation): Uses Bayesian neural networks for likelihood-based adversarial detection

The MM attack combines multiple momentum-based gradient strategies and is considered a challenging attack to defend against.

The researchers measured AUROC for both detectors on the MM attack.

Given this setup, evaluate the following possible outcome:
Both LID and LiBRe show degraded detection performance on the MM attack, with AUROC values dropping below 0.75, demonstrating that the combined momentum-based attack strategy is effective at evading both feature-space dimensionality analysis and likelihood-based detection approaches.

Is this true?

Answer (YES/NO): NO